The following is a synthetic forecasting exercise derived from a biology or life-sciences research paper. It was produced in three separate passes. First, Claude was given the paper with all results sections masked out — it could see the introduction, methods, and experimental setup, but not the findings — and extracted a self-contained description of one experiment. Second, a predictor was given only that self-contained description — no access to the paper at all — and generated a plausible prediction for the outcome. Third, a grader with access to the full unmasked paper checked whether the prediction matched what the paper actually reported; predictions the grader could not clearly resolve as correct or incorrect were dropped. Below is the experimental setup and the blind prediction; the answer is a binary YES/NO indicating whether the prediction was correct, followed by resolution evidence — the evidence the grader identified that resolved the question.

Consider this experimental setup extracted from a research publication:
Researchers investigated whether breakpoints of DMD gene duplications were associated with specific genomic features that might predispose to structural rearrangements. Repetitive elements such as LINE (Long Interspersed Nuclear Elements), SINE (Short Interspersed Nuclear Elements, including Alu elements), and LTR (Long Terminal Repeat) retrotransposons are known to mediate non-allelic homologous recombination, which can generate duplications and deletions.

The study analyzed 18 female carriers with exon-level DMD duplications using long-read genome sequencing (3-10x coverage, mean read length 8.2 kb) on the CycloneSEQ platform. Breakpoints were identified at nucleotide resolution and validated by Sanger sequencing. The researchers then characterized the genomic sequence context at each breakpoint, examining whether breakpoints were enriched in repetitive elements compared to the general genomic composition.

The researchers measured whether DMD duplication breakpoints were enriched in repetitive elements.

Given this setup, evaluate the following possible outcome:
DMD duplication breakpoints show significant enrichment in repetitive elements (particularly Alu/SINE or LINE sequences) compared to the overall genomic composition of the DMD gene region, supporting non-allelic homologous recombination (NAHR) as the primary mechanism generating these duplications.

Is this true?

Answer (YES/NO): NO